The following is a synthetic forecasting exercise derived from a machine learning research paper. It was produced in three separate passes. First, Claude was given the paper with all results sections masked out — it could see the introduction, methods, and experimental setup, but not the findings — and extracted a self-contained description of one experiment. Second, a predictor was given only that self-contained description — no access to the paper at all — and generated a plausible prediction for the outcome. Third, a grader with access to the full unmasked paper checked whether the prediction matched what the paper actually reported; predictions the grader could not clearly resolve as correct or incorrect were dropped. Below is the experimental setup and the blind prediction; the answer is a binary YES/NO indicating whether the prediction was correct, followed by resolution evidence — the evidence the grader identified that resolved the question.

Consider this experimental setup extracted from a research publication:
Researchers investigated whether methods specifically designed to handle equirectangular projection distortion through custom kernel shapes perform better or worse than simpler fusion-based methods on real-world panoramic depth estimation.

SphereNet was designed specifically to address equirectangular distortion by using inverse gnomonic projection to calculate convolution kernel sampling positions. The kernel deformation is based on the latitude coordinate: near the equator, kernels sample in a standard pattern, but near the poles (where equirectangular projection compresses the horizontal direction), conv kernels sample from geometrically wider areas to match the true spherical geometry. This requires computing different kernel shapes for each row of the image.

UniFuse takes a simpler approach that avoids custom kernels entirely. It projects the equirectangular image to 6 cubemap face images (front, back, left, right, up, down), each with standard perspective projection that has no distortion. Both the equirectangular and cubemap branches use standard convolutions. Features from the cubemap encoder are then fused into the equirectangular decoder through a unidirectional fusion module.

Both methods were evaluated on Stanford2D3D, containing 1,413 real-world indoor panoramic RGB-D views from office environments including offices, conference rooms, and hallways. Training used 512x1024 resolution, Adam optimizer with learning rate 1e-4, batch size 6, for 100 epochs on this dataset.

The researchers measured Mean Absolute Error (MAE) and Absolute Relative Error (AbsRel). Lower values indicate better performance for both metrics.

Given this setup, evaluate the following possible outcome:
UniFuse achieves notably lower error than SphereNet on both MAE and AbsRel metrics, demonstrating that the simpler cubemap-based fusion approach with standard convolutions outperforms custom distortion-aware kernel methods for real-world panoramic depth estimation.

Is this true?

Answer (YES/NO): YES